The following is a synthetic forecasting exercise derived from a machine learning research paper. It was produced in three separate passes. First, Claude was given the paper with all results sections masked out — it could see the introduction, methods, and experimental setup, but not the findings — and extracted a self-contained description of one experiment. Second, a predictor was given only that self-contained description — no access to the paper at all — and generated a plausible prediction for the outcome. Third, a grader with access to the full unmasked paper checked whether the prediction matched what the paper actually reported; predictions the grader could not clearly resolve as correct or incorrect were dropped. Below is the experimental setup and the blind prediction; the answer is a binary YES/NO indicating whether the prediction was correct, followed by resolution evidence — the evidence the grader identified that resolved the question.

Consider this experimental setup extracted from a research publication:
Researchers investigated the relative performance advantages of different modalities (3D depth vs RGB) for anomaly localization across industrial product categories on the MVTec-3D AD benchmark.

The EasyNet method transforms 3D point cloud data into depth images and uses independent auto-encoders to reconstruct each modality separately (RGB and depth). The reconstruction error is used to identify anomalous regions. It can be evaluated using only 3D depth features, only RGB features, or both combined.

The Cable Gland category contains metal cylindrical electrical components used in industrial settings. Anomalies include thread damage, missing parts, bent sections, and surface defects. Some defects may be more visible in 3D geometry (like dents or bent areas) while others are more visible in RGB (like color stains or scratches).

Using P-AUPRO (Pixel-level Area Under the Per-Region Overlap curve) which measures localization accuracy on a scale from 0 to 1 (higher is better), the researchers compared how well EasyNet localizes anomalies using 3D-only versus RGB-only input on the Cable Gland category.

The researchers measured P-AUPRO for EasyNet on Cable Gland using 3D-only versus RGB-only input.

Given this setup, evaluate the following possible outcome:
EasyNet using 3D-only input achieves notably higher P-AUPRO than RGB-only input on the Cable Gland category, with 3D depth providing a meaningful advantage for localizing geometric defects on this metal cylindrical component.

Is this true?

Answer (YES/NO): NO